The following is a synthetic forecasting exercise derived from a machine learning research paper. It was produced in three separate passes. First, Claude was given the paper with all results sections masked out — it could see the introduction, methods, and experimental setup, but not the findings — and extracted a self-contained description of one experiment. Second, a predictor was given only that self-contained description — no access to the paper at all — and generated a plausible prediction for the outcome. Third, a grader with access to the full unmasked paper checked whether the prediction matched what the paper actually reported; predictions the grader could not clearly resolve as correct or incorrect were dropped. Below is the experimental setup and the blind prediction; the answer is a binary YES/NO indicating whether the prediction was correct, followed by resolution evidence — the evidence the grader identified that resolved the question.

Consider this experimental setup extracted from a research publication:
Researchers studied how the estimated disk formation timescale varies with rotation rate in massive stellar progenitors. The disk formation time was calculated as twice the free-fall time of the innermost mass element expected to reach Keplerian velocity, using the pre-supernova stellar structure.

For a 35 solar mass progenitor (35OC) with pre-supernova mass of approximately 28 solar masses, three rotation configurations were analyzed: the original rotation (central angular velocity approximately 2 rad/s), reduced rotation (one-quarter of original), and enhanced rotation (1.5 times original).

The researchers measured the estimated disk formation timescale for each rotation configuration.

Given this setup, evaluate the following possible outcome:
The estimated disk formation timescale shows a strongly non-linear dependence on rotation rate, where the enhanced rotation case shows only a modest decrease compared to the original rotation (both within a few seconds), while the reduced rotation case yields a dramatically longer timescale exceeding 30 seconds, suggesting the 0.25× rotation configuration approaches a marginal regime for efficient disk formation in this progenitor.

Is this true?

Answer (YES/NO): NO